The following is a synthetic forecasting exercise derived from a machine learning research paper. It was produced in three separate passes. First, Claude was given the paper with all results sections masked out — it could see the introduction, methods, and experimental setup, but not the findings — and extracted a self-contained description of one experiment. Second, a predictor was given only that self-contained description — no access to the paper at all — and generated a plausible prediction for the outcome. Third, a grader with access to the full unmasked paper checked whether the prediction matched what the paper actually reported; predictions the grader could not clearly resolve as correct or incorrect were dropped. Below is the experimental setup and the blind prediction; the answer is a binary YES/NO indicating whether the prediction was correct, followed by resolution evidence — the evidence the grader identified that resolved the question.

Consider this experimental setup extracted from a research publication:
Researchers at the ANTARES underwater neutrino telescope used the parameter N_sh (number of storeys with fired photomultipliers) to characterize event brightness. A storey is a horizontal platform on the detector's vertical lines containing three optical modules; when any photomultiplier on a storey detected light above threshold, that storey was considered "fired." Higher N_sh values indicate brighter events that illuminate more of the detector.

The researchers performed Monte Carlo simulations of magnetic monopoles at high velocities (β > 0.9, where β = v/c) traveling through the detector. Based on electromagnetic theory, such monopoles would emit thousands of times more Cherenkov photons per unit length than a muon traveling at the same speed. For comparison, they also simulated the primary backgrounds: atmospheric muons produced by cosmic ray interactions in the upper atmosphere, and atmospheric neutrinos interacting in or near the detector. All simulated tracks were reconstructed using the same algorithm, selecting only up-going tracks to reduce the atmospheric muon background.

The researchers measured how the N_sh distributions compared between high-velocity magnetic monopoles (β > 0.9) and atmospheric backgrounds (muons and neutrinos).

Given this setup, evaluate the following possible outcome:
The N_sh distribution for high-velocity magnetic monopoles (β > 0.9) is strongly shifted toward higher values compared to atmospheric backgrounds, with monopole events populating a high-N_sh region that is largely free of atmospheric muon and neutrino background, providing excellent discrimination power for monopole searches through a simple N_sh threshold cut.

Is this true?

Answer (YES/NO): NO